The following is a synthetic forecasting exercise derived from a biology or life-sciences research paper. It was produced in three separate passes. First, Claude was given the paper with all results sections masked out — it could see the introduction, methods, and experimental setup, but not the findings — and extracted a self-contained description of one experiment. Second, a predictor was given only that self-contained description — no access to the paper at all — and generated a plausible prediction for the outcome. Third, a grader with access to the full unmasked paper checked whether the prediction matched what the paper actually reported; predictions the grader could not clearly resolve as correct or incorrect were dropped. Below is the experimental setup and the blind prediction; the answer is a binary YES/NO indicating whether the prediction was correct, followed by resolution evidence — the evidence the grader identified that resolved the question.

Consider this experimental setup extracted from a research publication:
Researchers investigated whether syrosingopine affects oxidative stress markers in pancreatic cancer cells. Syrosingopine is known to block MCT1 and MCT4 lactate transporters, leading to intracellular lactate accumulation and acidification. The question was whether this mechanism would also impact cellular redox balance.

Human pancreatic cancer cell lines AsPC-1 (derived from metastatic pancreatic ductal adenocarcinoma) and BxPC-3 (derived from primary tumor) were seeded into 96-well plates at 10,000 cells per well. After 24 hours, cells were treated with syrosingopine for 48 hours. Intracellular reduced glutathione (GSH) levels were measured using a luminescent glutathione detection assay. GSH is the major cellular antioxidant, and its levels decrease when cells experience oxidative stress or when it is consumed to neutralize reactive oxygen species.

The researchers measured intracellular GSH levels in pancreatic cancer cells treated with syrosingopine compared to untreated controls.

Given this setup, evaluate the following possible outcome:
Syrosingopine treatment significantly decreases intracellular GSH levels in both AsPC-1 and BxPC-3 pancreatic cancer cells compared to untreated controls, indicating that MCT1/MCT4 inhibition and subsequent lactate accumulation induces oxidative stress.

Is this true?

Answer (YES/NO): NO